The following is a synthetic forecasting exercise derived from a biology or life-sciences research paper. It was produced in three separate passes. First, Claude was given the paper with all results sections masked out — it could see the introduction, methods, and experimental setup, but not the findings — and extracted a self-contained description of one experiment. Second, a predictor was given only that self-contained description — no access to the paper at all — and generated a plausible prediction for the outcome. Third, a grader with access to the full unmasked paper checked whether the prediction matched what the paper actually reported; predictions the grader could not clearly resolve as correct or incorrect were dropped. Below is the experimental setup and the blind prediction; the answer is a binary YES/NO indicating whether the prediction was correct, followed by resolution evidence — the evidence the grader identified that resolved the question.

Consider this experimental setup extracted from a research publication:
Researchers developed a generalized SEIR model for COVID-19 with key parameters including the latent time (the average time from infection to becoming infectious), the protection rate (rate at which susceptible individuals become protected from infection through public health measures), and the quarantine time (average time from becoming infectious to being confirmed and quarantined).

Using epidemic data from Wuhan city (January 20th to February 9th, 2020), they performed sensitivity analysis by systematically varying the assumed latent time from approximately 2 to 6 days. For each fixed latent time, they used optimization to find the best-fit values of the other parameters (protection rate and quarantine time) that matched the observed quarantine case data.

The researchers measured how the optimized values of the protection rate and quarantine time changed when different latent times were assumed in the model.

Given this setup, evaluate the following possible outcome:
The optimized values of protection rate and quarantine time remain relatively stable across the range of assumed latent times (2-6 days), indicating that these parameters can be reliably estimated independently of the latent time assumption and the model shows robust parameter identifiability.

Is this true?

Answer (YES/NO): NO